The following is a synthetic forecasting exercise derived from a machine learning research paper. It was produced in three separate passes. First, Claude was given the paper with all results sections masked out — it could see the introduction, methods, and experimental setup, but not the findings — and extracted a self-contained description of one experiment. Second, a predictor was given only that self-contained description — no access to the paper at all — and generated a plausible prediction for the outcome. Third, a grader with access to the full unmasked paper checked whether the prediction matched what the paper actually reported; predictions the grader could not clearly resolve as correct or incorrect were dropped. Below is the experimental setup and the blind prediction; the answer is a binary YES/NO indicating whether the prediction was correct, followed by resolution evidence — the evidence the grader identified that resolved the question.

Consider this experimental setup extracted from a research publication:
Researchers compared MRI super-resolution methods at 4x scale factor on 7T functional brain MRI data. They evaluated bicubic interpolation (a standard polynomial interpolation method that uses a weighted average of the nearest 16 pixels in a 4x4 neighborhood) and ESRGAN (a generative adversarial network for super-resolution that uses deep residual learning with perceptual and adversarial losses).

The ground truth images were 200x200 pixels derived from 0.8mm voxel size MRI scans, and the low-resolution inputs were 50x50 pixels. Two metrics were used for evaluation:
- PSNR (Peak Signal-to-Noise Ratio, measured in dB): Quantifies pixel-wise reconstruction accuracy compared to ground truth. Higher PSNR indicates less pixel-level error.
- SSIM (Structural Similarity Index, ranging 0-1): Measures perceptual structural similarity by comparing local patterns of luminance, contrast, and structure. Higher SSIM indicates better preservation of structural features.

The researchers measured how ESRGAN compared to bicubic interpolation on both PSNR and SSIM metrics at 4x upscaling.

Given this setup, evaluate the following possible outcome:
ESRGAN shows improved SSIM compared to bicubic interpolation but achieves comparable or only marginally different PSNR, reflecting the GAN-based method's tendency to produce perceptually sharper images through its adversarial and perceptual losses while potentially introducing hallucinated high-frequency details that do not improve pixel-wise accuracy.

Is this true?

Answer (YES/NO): NO